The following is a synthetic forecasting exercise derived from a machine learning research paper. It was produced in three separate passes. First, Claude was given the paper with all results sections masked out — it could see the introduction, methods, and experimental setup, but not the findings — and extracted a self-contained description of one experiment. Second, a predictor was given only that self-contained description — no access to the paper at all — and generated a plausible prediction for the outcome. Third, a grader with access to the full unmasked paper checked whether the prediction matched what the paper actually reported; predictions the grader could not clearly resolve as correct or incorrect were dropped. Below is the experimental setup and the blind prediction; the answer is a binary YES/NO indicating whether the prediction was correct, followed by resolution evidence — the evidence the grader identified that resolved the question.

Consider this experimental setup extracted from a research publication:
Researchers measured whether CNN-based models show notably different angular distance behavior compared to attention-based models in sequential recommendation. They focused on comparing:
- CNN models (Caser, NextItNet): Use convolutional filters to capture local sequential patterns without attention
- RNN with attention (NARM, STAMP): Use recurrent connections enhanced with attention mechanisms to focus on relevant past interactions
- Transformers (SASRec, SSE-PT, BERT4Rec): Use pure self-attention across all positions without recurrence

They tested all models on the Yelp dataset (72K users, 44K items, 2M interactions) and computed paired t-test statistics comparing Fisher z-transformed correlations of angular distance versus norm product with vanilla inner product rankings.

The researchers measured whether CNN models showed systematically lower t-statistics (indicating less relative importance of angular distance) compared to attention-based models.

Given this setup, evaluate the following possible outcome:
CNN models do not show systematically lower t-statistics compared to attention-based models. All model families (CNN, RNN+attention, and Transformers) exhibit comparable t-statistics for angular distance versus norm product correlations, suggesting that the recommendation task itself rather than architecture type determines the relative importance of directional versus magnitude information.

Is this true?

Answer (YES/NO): NO